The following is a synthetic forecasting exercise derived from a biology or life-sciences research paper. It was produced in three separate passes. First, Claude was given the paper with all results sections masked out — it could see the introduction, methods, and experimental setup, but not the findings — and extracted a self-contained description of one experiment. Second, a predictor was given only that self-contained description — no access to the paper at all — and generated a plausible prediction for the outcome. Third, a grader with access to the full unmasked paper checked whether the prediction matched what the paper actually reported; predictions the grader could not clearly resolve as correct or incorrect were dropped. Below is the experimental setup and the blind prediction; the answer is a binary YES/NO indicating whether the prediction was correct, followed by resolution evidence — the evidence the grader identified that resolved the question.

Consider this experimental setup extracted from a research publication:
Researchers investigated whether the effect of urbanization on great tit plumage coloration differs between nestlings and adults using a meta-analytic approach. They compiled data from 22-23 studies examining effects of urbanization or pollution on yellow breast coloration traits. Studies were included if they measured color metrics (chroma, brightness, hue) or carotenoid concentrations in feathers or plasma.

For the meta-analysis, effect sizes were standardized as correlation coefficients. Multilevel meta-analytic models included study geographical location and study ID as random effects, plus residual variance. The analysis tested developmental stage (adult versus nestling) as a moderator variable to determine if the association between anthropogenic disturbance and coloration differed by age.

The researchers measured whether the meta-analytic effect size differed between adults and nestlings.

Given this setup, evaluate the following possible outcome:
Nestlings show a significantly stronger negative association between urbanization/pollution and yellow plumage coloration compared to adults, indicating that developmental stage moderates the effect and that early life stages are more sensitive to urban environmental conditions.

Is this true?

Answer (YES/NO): NO